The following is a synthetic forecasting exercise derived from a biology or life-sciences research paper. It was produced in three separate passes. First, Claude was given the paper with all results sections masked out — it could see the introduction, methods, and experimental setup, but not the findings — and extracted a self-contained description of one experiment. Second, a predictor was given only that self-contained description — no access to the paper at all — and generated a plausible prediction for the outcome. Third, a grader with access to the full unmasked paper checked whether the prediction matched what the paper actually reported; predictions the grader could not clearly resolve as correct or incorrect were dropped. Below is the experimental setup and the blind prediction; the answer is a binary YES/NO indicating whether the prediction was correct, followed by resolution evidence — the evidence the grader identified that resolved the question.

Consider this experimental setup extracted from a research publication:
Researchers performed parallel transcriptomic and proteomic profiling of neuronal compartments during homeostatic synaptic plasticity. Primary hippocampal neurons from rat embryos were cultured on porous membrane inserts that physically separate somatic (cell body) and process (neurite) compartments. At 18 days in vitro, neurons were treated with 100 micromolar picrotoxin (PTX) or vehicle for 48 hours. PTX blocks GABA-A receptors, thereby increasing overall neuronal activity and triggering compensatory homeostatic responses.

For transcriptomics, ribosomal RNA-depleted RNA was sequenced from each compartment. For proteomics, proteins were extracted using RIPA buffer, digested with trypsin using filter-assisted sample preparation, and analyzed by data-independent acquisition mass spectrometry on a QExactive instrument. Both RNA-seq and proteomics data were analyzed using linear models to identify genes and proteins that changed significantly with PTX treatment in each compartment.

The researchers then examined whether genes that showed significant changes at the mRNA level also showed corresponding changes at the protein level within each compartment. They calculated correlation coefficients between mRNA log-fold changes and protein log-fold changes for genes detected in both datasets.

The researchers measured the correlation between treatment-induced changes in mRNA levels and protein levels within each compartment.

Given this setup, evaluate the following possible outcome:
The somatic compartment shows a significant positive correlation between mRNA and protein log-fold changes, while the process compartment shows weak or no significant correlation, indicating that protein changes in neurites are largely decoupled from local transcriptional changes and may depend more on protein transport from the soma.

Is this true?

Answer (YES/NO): NO